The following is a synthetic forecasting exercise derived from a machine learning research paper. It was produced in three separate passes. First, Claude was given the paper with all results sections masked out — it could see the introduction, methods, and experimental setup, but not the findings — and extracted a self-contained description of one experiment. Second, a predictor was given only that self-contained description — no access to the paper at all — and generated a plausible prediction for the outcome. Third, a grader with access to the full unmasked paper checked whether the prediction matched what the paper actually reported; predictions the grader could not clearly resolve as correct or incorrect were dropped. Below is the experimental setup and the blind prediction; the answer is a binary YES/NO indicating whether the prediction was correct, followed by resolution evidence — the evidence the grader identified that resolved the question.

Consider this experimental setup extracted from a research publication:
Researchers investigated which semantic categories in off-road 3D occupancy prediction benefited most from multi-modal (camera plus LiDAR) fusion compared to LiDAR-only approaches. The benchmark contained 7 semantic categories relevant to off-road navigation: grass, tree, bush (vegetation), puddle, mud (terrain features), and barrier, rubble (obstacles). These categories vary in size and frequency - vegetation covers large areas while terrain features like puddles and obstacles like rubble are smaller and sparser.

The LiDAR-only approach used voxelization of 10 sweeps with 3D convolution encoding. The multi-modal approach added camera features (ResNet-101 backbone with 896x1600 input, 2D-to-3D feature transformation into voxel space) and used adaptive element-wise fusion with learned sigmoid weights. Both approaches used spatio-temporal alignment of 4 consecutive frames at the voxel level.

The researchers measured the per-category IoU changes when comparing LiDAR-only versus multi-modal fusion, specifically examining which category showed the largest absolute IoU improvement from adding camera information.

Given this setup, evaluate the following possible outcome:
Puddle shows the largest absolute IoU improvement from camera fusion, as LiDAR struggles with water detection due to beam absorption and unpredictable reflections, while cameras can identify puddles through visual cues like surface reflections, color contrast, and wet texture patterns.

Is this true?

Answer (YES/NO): NO